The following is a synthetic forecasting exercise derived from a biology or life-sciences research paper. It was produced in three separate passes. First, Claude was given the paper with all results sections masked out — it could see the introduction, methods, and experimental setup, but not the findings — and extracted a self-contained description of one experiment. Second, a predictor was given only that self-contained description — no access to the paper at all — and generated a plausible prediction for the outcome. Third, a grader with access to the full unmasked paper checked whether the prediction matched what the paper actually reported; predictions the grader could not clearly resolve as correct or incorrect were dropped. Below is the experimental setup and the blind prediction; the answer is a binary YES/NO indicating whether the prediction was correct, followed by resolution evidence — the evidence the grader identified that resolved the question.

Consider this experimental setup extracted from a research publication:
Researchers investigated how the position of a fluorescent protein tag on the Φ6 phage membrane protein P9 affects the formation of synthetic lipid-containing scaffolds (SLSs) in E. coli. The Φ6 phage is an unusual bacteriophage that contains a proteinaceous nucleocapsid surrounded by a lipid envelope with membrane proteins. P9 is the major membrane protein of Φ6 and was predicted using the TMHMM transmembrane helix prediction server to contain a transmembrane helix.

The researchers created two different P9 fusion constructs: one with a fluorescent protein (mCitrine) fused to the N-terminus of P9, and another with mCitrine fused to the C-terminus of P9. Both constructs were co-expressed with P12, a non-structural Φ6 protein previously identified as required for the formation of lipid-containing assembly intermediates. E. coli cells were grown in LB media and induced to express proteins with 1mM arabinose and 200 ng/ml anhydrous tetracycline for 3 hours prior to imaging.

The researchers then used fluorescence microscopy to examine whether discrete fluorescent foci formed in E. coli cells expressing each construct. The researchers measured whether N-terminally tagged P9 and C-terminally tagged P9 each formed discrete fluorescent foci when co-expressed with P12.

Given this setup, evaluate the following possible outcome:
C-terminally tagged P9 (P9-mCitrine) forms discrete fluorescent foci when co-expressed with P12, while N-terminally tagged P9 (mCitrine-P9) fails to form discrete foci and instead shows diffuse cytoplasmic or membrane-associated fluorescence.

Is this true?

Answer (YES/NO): YES